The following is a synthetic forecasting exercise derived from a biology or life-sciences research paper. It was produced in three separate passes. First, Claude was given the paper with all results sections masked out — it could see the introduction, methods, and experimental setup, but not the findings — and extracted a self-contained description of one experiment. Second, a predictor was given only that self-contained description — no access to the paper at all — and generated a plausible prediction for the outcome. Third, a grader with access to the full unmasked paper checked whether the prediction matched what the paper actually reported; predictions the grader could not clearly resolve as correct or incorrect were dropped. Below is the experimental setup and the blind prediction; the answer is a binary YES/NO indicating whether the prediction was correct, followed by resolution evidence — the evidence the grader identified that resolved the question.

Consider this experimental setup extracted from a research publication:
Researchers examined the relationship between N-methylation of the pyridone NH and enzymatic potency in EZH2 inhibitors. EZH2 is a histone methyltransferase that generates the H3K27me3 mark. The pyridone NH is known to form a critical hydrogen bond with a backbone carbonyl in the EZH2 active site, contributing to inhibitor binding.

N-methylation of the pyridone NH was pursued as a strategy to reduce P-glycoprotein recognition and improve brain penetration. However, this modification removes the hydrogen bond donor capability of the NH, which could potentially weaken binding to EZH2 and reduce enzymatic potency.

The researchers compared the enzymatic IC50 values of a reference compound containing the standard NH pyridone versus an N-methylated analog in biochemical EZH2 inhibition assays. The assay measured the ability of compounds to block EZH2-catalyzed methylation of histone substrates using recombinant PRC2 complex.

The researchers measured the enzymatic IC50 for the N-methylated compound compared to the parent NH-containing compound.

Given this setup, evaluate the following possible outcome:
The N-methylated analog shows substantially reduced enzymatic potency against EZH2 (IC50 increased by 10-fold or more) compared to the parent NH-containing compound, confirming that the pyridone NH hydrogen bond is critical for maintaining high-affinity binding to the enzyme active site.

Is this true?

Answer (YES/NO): NO